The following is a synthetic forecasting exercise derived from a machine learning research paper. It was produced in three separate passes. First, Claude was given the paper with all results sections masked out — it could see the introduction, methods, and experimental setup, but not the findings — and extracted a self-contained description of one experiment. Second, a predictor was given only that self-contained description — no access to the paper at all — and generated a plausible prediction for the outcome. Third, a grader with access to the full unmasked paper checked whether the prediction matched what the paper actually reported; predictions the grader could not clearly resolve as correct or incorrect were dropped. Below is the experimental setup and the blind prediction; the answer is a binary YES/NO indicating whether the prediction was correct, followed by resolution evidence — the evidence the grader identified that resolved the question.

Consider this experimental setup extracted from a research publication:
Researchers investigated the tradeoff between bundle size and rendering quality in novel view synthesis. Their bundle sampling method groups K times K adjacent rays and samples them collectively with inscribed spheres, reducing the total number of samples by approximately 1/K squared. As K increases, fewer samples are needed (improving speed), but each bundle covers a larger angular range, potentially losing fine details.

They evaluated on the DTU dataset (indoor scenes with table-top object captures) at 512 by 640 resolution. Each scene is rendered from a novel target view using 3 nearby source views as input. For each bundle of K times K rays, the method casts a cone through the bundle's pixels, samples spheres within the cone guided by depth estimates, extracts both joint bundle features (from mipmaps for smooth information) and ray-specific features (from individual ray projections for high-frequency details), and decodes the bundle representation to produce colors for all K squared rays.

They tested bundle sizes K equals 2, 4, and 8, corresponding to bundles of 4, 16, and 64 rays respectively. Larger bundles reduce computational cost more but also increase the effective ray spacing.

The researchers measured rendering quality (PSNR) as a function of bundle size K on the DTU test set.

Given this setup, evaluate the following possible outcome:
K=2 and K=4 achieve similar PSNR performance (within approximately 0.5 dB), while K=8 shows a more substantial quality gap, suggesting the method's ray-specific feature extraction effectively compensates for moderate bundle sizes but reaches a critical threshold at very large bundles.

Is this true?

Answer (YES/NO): NO